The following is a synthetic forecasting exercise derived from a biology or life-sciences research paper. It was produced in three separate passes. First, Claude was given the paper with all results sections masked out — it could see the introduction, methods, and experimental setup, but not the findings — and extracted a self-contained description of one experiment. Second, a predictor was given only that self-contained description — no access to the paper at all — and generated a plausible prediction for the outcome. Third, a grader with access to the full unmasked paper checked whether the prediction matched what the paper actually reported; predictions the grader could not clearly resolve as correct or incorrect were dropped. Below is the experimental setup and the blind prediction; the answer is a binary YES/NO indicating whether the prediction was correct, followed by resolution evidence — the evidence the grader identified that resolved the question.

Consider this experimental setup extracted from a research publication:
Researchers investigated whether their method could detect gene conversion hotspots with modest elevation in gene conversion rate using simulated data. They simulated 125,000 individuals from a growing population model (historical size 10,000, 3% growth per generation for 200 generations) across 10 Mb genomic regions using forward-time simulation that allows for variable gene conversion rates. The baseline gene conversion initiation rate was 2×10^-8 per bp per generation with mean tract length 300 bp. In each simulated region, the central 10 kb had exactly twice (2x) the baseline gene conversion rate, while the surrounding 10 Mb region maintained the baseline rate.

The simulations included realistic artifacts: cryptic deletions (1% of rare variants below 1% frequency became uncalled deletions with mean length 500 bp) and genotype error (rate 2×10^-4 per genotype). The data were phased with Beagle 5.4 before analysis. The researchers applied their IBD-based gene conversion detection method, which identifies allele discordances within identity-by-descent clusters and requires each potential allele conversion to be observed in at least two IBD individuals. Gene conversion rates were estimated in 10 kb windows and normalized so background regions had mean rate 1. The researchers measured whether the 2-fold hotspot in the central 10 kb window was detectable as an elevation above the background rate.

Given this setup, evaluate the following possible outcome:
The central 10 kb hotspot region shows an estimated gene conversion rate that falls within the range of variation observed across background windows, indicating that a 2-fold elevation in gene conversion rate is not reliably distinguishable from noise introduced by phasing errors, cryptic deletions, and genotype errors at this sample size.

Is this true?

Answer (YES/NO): NO